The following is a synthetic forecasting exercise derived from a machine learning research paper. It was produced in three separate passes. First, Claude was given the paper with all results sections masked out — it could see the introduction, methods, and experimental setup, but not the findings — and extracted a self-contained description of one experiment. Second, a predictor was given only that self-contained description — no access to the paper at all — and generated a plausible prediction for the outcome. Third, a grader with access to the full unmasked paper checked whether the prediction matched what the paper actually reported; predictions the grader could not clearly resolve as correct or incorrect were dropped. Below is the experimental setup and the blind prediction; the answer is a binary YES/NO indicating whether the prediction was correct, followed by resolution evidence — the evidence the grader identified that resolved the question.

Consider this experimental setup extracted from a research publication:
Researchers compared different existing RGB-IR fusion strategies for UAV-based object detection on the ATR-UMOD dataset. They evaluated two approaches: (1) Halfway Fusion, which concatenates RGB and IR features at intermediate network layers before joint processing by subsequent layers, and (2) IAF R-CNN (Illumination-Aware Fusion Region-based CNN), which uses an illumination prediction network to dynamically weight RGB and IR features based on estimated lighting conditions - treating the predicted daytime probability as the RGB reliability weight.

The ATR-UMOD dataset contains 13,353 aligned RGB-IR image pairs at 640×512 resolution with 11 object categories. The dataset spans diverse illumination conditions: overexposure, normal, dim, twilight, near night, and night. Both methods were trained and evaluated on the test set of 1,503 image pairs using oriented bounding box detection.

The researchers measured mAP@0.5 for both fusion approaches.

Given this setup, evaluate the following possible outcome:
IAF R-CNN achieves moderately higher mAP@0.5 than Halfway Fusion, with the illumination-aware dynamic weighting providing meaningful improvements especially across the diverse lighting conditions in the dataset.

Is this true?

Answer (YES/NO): NO